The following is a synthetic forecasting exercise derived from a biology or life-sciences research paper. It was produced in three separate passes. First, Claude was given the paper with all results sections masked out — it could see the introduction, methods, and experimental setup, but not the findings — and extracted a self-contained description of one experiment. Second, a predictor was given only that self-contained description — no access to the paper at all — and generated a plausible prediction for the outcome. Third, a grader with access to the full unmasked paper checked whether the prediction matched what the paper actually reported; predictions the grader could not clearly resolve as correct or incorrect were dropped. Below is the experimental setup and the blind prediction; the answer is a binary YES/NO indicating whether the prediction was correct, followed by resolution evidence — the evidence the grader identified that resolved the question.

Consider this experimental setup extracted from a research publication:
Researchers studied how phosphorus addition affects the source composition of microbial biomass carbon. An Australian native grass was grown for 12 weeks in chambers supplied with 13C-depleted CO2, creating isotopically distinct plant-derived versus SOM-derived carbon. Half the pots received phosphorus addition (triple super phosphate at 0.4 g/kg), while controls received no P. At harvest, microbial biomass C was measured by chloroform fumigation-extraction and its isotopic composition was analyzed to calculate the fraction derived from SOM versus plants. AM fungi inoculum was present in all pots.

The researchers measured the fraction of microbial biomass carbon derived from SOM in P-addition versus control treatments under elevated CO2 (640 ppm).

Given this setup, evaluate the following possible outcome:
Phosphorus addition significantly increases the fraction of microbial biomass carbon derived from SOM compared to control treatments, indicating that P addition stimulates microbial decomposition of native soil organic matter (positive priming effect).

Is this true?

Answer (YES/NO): NO